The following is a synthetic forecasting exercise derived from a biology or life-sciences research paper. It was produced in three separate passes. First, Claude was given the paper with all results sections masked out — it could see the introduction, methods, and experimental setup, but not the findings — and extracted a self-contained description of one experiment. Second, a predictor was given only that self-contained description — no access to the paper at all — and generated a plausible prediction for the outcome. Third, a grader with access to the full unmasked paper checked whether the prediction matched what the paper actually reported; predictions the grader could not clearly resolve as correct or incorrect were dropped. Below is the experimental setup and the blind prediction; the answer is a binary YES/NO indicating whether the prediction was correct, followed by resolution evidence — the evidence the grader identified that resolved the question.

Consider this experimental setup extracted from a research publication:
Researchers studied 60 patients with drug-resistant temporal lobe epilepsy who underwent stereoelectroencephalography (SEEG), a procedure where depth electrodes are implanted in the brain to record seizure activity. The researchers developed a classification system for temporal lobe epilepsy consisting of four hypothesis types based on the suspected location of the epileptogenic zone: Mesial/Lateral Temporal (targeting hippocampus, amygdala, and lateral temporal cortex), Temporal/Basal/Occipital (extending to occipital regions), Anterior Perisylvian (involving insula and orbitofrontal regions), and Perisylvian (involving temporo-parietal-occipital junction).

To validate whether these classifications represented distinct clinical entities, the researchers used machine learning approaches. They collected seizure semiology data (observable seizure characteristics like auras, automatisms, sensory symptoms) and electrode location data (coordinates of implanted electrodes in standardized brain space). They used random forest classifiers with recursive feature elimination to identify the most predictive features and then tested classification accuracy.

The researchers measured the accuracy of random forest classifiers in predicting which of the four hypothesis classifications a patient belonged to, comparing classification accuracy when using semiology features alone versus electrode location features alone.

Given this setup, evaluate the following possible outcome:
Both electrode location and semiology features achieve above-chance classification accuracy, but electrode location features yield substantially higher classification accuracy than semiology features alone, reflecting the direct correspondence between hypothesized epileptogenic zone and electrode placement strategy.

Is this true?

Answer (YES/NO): NO